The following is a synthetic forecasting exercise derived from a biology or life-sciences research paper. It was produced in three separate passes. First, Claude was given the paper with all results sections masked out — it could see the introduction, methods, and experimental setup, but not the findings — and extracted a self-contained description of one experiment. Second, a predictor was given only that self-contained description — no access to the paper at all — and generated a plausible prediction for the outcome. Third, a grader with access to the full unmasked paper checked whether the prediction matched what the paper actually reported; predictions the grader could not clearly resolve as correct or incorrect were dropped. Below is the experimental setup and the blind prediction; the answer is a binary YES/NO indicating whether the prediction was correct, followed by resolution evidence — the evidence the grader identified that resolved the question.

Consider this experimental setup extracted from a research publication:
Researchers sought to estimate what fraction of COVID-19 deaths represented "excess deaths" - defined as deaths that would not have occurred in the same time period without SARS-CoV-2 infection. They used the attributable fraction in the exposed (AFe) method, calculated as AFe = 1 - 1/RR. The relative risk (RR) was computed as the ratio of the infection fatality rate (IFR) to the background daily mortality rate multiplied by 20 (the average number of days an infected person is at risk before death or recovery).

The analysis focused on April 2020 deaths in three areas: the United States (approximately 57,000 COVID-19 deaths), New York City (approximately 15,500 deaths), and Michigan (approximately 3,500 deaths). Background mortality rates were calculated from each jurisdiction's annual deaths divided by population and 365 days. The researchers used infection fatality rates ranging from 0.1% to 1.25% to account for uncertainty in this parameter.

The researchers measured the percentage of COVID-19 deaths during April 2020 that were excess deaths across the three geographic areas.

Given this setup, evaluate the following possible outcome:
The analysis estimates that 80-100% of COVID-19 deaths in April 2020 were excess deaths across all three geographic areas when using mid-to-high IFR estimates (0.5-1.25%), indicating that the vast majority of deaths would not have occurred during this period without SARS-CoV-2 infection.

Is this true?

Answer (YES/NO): YES